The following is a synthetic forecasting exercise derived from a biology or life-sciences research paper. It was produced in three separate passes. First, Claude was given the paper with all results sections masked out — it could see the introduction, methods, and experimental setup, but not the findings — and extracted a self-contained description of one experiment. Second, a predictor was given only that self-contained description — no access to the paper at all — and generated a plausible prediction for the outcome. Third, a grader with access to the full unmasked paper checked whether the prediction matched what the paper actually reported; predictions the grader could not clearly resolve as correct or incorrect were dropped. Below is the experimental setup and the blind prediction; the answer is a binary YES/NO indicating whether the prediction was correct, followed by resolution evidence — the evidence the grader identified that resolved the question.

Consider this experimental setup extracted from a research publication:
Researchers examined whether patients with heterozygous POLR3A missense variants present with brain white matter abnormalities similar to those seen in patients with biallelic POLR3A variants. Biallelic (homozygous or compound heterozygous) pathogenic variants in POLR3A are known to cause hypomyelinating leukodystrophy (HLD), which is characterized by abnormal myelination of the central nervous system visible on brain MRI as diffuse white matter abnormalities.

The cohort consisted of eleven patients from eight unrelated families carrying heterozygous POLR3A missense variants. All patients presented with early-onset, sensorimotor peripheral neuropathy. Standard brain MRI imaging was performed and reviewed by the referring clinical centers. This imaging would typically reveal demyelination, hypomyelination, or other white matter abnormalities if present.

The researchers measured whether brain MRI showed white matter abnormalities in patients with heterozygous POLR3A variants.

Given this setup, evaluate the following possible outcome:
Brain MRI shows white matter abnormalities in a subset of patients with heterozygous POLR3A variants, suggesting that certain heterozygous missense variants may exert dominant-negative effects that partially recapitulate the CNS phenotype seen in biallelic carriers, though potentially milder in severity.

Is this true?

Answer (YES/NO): NO